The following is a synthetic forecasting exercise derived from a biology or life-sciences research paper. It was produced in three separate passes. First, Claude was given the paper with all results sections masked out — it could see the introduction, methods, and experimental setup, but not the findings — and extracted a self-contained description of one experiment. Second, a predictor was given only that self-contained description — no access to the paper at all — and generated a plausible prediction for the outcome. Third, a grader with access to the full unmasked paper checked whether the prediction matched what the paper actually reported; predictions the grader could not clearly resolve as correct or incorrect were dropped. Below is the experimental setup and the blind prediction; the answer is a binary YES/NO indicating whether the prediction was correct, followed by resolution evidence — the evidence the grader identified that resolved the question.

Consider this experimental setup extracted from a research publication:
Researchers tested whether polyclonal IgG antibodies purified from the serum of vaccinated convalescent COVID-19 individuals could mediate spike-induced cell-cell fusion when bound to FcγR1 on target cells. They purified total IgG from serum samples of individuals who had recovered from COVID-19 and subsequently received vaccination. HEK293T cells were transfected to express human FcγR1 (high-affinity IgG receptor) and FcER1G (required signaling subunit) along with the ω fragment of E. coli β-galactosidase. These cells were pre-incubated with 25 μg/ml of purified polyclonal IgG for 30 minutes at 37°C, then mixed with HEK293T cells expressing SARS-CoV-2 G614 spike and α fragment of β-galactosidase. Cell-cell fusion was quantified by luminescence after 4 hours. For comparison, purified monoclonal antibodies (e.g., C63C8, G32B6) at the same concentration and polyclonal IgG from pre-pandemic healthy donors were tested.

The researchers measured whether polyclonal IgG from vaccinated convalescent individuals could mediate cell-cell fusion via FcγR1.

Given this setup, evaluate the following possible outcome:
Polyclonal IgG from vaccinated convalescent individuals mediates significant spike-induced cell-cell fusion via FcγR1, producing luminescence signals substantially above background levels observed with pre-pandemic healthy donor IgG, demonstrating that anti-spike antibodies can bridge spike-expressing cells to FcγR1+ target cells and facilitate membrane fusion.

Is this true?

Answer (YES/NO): NO